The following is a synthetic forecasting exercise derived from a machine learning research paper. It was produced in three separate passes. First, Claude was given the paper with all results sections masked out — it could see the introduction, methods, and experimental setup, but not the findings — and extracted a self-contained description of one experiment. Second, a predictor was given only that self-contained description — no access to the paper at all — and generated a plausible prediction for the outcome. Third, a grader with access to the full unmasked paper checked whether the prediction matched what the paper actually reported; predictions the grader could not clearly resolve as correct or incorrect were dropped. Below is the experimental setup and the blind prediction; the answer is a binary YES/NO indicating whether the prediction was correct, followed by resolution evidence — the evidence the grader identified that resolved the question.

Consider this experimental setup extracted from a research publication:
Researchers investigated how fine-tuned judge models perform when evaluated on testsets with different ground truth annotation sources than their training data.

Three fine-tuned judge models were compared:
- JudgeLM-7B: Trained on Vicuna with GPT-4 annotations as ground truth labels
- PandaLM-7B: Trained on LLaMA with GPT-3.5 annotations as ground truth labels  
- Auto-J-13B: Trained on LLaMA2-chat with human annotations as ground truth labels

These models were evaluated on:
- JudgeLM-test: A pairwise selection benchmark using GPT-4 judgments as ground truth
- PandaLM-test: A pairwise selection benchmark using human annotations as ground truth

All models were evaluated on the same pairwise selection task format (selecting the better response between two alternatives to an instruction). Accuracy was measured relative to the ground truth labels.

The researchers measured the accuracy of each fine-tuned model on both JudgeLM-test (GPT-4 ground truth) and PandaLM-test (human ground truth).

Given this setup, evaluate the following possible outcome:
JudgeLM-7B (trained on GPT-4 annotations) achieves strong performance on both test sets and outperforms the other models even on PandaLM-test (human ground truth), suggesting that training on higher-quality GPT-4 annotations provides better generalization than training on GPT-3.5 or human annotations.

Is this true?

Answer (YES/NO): NO